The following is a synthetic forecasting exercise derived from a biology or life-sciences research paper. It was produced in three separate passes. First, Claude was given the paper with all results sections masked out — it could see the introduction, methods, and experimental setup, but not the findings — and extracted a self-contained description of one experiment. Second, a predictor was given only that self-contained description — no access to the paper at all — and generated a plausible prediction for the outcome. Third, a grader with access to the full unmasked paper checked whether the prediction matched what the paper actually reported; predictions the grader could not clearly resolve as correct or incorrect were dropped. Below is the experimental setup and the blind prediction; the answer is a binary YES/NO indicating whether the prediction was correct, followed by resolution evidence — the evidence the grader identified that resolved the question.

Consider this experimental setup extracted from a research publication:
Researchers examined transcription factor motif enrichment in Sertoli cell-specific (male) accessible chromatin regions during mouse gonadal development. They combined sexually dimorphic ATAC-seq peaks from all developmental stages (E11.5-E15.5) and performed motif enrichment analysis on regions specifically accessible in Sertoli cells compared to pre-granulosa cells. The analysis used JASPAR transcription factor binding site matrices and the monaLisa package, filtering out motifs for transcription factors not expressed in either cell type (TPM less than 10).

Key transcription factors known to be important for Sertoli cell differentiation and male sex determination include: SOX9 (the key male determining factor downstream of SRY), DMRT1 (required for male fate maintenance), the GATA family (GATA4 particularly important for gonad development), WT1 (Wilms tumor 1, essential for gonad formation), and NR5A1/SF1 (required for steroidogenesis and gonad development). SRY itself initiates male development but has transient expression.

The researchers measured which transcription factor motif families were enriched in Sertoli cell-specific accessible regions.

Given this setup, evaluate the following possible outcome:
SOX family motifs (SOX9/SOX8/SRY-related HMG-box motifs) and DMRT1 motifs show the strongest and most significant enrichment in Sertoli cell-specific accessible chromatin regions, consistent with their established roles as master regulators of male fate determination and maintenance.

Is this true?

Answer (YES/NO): YES